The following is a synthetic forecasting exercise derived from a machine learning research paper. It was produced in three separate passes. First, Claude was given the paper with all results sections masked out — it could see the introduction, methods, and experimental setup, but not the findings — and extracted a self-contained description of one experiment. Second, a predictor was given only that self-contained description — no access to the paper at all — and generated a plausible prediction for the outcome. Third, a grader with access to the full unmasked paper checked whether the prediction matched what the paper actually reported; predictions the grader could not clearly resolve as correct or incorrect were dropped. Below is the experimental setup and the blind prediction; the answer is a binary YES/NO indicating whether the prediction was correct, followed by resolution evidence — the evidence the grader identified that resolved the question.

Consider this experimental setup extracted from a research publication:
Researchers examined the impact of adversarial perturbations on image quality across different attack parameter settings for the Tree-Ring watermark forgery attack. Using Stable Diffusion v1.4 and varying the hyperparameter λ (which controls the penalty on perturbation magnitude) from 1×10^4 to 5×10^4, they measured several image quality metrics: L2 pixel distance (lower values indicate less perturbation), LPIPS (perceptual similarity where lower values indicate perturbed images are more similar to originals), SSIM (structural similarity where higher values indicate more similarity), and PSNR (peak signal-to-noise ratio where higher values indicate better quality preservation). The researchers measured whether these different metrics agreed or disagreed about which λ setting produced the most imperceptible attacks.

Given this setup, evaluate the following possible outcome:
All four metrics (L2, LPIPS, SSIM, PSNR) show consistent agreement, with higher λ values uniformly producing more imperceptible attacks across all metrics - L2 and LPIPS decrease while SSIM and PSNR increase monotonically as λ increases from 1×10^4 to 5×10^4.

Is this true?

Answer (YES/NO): YES